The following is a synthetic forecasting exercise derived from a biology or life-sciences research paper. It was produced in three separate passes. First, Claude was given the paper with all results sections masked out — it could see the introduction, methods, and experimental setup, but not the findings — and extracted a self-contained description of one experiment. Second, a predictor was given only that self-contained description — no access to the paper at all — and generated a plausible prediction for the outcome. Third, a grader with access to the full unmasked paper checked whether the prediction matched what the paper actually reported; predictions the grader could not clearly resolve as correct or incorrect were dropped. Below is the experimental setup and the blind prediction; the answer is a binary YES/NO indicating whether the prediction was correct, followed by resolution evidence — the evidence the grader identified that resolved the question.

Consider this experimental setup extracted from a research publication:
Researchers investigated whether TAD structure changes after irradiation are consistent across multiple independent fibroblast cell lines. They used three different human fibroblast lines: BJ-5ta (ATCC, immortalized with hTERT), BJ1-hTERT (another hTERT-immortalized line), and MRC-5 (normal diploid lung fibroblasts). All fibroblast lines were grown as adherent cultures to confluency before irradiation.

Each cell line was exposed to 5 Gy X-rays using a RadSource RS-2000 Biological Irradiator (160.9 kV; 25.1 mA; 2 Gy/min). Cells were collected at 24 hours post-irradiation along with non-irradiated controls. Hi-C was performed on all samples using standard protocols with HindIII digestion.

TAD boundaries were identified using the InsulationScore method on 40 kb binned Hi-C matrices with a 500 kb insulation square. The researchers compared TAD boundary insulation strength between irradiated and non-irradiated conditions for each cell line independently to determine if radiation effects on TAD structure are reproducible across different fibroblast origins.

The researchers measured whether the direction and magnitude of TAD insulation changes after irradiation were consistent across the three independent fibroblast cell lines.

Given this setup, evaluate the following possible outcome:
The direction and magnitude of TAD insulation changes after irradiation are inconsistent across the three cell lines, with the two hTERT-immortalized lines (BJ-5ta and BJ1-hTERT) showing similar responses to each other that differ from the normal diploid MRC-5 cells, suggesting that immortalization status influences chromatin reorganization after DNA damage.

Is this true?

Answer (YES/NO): NO